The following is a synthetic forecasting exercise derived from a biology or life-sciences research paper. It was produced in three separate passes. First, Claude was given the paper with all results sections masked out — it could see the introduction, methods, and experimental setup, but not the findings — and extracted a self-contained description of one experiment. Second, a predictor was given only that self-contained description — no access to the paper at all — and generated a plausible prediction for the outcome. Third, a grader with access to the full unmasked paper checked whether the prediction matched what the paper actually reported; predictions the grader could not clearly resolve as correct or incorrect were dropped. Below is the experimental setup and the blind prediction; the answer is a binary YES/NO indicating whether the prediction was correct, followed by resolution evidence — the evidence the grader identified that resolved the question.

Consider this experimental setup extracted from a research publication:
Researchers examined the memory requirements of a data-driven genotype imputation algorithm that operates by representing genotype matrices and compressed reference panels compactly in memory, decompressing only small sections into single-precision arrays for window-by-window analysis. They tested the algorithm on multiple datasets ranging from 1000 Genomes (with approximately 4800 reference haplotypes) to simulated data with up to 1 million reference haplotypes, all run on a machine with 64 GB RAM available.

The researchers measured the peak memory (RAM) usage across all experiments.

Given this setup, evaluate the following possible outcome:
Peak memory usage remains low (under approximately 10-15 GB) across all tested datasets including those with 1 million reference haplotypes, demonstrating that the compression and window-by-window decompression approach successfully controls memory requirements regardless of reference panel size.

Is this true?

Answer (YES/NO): YES